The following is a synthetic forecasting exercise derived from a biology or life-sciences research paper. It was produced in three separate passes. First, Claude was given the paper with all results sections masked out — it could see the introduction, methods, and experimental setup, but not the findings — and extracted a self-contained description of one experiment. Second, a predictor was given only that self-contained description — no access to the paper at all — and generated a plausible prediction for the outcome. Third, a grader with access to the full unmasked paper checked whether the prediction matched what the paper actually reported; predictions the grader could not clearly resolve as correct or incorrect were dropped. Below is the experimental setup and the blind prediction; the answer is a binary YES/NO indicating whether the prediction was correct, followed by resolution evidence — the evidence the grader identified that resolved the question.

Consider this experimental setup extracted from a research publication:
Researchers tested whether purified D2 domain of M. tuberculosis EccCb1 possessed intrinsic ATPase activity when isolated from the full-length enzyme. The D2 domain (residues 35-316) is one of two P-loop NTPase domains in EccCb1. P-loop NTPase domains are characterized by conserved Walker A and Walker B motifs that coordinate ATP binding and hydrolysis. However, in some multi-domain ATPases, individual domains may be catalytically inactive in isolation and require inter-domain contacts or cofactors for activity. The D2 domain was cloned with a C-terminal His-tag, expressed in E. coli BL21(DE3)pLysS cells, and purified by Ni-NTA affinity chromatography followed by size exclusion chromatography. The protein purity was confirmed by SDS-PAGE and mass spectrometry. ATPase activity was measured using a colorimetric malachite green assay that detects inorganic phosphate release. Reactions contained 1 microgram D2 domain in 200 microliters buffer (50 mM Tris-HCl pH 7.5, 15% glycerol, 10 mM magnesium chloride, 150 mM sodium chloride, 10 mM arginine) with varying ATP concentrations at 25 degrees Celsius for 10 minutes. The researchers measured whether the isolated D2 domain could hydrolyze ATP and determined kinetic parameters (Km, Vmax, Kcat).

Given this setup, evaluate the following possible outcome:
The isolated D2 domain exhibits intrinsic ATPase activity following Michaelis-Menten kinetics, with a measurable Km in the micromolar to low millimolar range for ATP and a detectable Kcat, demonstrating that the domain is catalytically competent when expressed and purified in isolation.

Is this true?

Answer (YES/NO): YES